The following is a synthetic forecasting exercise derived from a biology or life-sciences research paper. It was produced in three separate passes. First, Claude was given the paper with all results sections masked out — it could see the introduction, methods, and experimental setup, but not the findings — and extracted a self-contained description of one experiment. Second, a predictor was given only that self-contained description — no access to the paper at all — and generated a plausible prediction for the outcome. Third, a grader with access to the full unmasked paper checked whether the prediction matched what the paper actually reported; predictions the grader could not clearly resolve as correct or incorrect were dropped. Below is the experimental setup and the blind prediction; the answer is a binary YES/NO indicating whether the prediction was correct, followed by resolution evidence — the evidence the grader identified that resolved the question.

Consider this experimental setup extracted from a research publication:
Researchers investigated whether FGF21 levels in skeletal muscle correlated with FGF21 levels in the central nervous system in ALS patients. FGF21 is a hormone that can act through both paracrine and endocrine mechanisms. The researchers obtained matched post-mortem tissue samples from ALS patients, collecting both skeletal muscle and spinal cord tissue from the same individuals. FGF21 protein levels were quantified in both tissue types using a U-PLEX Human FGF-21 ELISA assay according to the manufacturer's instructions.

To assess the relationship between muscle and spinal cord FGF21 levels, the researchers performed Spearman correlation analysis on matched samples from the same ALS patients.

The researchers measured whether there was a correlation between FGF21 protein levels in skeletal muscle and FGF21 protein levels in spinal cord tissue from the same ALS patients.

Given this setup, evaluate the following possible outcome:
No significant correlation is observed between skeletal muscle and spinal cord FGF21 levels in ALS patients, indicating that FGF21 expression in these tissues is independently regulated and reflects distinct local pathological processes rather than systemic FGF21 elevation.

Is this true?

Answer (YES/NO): NO